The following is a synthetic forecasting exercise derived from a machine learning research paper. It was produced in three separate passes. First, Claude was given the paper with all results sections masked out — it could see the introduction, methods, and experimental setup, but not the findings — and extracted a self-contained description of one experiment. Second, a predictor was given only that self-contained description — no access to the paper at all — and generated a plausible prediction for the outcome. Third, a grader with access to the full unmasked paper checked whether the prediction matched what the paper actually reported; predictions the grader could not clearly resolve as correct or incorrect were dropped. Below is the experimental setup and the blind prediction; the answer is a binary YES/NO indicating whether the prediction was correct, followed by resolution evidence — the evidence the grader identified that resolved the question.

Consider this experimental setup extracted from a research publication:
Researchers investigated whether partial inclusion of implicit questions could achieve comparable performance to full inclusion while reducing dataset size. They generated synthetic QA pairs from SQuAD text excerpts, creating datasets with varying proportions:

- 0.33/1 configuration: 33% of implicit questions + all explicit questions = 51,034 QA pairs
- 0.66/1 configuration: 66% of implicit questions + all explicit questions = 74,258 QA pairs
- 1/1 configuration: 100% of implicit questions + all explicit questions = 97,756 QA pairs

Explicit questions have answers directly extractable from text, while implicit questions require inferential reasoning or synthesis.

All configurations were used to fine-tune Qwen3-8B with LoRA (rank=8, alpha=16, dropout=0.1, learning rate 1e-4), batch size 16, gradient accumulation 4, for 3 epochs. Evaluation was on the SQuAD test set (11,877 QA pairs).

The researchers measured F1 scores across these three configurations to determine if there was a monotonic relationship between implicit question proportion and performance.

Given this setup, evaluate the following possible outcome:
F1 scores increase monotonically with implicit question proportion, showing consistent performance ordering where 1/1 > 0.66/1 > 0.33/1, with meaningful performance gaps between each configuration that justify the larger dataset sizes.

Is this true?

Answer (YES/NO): NO